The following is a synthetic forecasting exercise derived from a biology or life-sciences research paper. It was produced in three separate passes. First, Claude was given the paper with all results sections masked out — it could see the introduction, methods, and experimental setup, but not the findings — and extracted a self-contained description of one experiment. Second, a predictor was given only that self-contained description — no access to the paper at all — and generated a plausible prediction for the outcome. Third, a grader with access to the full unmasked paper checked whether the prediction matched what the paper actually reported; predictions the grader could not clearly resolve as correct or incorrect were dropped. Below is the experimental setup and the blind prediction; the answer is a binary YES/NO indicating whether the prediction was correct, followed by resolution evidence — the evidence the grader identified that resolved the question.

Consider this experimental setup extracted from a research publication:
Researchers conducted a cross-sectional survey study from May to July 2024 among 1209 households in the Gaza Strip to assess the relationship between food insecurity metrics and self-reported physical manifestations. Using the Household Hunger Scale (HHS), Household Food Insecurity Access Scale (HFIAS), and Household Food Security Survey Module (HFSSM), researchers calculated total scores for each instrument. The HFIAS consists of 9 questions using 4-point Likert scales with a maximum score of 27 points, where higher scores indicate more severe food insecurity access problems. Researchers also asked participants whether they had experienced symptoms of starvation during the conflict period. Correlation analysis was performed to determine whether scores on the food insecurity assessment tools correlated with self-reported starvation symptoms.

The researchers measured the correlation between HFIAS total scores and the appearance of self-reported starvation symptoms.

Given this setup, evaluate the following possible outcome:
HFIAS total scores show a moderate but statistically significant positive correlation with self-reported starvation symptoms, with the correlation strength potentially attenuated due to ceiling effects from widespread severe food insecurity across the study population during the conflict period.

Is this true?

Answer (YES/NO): NO